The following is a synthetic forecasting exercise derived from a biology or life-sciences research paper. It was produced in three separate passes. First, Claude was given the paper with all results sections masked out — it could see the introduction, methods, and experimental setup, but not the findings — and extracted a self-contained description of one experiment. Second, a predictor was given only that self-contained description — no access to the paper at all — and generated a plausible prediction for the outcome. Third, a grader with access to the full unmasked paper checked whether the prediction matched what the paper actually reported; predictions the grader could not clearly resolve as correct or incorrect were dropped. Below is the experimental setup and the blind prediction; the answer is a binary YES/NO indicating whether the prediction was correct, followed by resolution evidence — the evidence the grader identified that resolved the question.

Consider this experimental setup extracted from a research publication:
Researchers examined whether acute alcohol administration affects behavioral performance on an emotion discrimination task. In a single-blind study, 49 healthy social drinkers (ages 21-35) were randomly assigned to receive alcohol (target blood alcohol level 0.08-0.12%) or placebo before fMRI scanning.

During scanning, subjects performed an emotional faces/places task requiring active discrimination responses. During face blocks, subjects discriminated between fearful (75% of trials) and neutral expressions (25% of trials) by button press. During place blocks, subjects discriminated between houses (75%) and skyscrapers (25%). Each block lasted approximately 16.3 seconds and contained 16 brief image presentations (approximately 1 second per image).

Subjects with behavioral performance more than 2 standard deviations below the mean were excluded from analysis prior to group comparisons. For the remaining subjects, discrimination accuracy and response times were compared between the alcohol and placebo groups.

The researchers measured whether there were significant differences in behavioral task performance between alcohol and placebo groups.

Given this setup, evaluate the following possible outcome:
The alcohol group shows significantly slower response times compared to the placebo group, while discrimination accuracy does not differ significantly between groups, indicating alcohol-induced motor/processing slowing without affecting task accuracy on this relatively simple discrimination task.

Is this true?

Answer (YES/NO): NO